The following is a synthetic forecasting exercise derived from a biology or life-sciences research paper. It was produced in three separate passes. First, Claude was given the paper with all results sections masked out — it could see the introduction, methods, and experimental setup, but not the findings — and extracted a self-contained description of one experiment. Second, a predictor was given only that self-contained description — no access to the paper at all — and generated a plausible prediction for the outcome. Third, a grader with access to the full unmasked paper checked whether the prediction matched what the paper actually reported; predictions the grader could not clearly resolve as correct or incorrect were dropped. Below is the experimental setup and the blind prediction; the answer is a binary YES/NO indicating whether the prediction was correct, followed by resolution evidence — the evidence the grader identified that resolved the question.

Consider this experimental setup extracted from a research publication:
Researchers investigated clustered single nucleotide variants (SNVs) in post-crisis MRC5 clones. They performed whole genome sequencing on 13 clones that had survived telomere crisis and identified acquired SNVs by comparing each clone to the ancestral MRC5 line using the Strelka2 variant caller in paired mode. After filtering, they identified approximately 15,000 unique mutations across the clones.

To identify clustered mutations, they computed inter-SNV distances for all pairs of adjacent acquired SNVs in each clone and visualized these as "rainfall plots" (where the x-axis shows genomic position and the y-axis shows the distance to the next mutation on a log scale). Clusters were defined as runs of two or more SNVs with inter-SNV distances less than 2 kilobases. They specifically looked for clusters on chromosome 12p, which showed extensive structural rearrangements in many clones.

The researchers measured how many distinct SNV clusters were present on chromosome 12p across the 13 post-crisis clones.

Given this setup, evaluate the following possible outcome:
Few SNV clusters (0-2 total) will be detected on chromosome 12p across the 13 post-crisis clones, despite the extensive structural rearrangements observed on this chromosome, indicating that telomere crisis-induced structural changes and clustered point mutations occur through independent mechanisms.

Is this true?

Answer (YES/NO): NO